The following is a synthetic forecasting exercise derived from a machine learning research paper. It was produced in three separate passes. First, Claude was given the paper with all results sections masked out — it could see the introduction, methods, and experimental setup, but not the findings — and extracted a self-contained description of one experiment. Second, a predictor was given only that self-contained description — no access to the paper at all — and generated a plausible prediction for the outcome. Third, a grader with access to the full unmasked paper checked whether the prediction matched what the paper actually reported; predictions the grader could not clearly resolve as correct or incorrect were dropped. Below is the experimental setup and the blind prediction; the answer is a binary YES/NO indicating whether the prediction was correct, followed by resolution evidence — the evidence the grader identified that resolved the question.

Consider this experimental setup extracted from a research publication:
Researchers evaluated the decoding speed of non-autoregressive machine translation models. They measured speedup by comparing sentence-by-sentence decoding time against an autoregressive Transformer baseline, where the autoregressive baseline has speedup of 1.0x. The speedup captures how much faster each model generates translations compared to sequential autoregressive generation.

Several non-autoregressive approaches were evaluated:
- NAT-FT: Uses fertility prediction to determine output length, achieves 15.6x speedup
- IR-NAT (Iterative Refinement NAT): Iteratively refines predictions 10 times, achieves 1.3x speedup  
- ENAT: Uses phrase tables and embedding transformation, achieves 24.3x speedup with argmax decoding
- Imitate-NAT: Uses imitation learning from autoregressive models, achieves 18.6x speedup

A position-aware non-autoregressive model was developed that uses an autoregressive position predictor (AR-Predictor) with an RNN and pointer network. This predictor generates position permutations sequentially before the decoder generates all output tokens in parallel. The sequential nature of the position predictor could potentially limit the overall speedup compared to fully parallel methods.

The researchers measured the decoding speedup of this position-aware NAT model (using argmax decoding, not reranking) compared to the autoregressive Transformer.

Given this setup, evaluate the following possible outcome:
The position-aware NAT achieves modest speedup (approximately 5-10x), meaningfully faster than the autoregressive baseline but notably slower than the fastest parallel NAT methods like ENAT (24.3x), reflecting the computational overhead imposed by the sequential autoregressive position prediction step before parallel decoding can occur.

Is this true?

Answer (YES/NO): YES